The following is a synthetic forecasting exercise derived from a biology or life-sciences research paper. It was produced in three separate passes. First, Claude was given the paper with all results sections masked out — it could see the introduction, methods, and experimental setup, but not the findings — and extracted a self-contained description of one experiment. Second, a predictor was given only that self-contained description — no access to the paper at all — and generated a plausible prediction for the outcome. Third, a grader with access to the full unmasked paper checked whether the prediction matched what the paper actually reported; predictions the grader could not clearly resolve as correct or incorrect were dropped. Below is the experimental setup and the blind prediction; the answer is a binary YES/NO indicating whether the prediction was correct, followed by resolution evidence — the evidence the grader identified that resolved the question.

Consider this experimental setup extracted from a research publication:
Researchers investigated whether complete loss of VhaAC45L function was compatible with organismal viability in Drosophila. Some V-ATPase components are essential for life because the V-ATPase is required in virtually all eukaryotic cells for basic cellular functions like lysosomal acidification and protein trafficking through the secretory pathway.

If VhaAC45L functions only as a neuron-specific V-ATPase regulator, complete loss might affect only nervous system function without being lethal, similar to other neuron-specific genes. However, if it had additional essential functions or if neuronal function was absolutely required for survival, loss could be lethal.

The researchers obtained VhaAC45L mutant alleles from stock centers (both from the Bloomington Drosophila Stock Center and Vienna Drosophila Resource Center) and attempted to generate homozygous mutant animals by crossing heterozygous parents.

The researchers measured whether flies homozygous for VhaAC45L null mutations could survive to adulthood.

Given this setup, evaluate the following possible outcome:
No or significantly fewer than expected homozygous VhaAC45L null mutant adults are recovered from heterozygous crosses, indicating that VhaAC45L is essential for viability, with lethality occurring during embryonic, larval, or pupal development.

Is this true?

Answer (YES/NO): YES